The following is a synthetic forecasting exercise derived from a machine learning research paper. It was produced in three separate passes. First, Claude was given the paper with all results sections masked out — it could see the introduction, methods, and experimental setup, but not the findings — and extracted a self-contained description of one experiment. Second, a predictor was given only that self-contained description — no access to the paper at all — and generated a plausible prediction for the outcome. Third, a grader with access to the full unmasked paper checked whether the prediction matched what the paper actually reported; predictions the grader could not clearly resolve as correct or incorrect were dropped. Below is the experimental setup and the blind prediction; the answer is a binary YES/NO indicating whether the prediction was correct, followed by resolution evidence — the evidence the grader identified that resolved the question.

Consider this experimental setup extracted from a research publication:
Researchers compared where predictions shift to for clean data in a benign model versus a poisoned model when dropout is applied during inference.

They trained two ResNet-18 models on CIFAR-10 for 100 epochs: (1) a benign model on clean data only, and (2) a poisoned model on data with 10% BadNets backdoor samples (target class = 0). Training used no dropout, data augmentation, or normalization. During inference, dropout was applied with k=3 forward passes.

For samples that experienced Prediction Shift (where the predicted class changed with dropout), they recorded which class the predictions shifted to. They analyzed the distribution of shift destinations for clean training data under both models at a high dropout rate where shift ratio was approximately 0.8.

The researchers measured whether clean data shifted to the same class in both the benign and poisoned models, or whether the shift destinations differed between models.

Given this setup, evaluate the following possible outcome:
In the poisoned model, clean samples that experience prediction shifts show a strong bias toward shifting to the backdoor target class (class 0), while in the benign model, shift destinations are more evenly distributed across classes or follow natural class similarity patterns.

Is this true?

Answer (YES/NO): YES